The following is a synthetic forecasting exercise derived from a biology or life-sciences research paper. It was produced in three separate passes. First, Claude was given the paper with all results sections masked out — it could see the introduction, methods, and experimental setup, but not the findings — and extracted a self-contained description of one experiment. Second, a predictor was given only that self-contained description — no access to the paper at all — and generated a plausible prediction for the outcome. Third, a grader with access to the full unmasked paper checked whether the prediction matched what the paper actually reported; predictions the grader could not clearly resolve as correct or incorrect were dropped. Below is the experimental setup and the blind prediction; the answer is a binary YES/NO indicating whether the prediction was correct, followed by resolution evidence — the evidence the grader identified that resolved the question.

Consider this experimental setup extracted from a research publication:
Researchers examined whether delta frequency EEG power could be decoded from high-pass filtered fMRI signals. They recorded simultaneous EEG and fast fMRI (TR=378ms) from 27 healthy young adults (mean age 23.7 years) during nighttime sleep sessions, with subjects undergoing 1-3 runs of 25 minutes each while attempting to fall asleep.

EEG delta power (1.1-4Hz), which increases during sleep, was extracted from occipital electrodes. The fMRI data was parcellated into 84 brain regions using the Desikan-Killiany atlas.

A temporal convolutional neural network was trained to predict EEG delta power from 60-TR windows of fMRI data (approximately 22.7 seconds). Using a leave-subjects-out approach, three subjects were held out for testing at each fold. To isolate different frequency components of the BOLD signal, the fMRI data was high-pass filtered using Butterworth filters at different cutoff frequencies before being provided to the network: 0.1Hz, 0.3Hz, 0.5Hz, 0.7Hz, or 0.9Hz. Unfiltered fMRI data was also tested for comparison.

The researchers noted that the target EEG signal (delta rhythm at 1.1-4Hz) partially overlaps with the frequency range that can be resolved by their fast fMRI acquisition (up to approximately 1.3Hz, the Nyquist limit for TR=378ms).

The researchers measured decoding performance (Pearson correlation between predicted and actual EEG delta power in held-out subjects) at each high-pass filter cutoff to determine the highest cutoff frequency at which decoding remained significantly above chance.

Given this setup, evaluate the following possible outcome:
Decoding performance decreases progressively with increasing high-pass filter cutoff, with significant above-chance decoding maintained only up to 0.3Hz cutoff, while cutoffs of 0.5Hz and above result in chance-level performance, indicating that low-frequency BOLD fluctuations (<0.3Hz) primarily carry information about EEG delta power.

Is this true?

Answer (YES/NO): NO